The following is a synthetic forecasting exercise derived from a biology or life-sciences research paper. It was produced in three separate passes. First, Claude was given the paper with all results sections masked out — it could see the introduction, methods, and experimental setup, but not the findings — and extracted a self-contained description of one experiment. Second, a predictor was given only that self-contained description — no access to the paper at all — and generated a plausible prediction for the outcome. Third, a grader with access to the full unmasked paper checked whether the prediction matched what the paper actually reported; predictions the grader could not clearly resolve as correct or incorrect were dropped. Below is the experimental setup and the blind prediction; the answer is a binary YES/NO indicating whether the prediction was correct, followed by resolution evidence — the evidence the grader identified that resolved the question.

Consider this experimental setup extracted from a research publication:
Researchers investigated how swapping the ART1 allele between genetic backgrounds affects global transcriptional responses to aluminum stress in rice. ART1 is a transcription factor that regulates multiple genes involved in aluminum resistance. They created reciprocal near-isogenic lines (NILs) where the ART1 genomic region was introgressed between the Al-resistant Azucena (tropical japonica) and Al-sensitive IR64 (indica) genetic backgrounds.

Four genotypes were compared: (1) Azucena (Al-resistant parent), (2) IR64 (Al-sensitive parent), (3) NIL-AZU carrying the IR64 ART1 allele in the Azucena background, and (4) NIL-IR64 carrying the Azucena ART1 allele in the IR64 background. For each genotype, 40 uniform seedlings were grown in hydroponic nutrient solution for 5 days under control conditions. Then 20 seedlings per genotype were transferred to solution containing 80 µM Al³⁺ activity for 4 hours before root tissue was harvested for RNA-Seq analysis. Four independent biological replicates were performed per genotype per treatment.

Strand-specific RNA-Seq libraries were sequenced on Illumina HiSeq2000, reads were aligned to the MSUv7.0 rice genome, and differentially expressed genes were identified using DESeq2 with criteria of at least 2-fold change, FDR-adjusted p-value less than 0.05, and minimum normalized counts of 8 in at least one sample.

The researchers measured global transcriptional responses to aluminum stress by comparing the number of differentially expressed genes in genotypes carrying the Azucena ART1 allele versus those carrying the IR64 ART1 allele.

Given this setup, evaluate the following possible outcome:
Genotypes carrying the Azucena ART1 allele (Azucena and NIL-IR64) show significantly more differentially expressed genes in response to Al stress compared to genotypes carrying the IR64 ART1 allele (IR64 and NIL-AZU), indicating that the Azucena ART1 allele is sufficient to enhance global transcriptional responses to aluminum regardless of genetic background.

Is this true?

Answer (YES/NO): YES